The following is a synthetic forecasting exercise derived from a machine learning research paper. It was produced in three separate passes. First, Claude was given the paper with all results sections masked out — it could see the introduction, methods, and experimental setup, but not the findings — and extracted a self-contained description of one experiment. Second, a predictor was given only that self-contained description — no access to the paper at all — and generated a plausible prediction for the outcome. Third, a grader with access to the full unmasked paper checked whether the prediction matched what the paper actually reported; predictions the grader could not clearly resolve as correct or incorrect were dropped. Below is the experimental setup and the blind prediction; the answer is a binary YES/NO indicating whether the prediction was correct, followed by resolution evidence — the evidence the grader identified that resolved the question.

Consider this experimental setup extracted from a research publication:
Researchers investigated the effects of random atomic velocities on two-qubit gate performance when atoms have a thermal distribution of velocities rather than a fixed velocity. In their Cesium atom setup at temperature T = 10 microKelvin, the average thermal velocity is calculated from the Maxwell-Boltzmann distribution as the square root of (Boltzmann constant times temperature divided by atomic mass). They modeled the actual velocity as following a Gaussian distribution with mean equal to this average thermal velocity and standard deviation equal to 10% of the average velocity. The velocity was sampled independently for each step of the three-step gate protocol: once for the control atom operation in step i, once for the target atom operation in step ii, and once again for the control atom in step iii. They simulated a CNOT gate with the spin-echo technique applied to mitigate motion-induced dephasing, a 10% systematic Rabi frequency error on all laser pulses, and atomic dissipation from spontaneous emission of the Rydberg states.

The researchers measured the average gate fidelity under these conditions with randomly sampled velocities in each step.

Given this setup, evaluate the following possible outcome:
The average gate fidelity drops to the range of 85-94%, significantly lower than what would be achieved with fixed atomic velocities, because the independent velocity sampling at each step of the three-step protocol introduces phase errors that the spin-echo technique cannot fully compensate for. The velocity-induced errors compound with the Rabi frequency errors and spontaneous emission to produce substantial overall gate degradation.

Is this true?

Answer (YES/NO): NO